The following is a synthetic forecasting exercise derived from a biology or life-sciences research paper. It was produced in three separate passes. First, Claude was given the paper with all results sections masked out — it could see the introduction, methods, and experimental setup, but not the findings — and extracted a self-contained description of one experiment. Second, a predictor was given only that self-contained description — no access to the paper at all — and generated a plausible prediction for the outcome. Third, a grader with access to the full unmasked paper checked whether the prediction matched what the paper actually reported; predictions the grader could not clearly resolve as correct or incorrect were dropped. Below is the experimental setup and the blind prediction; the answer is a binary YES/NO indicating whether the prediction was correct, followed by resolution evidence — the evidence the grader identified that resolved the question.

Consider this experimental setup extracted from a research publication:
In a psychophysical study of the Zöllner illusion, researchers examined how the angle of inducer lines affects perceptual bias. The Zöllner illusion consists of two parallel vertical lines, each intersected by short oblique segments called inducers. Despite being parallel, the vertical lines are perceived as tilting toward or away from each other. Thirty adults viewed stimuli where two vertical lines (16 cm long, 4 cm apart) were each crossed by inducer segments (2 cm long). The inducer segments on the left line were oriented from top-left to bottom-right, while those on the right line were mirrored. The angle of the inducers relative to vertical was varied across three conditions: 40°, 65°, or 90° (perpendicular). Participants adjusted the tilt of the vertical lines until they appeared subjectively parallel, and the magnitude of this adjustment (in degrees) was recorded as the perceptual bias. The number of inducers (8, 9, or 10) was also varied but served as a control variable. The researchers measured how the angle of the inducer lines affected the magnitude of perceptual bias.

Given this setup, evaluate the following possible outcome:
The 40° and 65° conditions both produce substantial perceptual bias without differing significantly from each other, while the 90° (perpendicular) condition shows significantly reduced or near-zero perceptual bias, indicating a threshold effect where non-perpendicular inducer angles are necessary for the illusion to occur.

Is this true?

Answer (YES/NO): NO